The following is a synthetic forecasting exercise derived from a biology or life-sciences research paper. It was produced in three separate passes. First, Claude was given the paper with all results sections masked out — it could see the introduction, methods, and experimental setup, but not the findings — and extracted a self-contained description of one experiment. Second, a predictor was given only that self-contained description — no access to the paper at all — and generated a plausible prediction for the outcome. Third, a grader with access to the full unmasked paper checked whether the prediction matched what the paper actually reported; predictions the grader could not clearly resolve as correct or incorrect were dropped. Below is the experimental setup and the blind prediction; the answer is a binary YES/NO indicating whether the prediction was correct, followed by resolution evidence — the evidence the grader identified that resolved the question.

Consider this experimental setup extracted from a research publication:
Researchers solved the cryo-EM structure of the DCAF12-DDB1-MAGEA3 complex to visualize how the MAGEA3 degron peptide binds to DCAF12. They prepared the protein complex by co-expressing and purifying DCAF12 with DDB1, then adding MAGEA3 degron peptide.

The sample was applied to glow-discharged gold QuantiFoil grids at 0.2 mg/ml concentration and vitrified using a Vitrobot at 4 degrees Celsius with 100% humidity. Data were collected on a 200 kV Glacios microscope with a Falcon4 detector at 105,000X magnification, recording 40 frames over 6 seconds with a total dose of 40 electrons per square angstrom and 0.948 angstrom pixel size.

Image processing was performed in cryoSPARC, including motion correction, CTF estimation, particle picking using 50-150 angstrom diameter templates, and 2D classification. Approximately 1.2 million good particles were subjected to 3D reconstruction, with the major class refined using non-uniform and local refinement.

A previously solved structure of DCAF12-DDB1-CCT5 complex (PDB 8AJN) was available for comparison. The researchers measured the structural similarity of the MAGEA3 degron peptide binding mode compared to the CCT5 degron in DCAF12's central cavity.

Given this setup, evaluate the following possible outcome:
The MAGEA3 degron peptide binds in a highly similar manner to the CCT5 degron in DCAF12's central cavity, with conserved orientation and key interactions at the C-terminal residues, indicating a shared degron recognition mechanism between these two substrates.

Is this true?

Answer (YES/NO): YES